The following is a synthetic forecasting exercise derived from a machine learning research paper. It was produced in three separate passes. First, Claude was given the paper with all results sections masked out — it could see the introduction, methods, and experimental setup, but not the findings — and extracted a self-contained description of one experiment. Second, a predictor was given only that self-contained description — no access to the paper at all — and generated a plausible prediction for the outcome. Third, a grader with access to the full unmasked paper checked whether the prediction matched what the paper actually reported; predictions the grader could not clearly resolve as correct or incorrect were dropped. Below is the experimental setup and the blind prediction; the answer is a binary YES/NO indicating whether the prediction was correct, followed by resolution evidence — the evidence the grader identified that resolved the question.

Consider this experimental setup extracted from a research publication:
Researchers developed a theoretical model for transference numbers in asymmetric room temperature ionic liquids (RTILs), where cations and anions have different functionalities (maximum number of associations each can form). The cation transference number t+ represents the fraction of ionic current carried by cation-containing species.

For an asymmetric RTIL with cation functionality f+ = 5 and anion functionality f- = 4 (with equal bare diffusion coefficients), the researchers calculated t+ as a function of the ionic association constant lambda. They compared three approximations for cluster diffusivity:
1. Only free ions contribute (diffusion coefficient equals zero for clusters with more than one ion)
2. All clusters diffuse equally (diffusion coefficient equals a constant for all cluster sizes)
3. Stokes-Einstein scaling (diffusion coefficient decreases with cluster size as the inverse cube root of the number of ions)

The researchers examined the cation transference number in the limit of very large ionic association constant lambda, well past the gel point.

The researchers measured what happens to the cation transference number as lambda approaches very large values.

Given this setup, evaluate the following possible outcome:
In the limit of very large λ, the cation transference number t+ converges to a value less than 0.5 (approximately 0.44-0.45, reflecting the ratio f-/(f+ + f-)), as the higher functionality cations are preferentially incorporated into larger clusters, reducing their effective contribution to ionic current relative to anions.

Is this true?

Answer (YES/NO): NO